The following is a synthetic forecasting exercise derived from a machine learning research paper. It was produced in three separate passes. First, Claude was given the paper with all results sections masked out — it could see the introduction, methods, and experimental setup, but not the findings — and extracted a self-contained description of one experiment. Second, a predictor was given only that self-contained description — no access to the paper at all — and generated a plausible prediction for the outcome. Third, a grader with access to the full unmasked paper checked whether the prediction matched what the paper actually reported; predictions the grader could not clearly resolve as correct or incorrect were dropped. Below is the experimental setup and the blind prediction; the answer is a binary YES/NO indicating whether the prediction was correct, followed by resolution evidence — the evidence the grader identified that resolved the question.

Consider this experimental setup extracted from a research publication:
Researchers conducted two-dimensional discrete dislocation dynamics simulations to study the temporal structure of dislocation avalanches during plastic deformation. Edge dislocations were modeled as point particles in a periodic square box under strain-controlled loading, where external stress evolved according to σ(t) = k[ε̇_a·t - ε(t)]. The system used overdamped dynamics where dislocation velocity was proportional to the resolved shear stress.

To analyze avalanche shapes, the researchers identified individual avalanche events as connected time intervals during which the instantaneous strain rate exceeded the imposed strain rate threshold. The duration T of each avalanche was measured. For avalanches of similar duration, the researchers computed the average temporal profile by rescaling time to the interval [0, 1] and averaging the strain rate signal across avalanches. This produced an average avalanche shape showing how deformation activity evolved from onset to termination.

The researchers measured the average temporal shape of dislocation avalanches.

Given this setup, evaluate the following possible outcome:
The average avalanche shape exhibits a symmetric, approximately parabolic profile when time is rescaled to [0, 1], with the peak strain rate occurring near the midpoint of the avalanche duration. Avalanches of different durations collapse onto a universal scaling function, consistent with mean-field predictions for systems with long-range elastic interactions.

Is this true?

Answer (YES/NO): NO